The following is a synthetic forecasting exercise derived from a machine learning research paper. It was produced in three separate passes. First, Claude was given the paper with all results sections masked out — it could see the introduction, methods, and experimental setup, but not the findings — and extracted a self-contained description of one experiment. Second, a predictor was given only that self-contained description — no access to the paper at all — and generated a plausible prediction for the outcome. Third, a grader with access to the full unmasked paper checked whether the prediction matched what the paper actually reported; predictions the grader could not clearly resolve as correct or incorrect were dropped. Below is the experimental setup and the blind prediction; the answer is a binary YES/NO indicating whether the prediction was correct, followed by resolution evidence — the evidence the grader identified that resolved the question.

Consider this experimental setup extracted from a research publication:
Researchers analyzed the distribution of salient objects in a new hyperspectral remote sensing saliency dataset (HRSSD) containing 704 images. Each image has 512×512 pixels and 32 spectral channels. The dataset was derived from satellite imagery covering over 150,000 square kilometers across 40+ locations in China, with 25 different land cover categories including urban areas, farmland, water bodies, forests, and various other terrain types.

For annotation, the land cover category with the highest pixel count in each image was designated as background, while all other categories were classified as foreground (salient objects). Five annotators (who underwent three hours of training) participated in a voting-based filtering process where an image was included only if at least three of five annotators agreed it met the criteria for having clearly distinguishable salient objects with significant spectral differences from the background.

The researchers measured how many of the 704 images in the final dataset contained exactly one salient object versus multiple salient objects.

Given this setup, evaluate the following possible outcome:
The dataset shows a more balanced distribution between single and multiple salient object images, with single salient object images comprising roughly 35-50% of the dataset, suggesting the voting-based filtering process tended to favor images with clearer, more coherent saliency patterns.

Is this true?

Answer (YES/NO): NO